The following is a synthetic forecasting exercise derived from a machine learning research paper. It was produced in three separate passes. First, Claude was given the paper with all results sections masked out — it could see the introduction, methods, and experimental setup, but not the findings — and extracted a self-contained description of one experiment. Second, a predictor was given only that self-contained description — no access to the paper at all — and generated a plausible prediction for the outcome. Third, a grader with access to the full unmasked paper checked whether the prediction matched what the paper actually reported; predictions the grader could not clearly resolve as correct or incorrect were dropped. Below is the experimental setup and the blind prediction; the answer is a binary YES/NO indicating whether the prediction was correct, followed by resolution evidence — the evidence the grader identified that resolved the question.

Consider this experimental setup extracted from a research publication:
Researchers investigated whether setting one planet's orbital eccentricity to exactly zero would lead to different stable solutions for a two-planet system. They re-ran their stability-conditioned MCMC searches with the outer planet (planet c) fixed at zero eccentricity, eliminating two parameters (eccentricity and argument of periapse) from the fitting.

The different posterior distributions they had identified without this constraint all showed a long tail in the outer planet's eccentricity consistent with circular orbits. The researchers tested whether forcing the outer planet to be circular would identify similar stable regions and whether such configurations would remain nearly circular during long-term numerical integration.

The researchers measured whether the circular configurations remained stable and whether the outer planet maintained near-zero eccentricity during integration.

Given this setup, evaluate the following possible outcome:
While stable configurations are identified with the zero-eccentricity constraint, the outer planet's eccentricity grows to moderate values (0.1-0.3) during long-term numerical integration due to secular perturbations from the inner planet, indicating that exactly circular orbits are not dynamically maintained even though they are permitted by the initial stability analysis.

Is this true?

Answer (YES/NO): YES